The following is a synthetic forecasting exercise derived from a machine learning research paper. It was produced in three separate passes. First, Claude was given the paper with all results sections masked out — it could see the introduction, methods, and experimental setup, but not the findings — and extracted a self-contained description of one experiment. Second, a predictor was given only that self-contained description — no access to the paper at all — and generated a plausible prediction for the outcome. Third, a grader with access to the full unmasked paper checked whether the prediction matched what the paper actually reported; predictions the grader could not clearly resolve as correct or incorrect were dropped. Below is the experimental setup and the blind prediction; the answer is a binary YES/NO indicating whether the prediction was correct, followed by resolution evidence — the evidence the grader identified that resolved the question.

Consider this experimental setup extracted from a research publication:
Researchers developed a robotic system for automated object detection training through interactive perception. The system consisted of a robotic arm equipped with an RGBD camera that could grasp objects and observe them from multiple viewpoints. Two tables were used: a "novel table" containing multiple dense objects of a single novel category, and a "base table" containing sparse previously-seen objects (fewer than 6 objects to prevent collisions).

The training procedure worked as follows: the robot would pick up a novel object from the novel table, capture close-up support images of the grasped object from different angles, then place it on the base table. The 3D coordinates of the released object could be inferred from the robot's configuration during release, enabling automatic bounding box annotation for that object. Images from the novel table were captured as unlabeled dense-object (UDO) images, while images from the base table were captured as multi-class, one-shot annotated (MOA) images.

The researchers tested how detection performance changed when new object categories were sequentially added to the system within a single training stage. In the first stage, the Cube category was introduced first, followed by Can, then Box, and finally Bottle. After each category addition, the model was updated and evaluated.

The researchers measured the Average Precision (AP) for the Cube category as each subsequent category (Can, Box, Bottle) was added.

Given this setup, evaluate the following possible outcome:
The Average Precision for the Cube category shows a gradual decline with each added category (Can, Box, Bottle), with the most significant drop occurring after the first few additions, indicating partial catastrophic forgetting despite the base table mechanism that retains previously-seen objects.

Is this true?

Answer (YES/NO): NO